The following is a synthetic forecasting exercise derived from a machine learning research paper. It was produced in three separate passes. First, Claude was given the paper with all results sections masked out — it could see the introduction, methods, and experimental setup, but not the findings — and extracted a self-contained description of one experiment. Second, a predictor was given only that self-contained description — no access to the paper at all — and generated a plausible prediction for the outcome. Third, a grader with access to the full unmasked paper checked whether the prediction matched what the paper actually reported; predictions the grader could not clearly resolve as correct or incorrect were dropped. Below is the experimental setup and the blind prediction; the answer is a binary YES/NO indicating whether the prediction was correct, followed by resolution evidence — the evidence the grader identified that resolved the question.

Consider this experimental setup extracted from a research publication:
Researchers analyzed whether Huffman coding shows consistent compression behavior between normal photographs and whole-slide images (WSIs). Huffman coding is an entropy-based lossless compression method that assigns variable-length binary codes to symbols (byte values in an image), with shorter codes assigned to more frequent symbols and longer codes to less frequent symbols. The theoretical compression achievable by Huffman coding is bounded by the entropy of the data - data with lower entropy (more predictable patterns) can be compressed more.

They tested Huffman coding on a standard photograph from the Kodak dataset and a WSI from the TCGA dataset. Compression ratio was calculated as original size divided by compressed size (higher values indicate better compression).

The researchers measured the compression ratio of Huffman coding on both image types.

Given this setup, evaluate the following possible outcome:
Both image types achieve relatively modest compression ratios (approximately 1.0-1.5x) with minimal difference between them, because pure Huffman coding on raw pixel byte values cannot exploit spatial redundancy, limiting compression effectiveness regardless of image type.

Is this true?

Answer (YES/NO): YES